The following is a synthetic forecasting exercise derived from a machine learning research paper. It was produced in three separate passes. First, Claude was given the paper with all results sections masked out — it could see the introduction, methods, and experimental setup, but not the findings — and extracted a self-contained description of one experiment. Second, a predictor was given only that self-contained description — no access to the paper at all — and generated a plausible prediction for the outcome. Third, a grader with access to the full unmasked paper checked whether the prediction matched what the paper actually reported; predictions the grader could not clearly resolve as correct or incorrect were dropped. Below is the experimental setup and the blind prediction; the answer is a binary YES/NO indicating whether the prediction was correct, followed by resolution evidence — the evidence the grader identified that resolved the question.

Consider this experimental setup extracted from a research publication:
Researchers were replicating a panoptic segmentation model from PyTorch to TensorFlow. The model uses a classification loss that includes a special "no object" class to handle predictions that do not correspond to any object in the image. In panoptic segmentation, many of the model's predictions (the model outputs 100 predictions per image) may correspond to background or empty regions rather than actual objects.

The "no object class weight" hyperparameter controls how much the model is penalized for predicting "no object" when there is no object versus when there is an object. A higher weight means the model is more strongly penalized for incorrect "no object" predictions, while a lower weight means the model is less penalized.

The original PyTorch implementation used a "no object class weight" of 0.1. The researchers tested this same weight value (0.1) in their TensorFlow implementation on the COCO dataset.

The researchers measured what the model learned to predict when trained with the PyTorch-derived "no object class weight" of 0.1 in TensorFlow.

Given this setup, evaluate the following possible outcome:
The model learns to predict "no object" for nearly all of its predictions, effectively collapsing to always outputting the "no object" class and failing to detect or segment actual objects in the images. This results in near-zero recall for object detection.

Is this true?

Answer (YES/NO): YES